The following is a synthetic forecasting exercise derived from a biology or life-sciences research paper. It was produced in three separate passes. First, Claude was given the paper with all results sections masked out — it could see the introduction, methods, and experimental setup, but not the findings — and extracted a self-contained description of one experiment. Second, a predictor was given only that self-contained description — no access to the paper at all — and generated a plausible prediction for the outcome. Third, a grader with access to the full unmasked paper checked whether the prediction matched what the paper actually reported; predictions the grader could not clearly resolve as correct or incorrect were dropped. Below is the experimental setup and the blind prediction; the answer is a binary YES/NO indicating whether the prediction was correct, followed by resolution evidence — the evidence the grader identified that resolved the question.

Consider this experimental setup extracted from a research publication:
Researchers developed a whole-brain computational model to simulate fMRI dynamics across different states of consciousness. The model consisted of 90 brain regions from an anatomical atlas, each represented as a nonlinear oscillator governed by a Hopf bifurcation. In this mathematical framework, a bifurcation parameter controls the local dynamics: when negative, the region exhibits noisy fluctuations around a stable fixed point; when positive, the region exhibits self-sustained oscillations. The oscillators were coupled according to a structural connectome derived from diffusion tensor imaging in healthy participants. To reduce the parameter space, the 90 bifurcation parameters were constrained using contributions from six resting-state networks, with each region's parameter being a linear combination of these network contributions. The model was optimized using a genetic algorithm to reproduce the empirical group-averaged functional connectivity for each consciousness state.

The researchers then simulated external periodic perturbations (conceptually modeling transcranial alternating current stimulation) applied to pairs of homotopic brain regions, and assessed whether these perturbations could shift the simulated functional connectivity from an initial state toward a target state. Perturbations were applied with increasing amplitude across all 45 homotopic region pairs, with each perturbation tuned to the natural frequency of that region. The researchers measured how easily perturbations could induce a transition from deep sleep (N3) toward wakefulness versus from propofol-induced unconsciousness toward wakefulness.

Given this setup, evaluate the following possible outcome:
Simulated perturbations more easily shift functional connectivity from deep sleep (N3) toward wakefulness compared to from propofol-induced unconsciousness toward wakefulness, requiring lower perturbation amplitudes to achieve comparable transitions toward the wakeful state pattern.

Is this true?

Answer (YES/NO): YES